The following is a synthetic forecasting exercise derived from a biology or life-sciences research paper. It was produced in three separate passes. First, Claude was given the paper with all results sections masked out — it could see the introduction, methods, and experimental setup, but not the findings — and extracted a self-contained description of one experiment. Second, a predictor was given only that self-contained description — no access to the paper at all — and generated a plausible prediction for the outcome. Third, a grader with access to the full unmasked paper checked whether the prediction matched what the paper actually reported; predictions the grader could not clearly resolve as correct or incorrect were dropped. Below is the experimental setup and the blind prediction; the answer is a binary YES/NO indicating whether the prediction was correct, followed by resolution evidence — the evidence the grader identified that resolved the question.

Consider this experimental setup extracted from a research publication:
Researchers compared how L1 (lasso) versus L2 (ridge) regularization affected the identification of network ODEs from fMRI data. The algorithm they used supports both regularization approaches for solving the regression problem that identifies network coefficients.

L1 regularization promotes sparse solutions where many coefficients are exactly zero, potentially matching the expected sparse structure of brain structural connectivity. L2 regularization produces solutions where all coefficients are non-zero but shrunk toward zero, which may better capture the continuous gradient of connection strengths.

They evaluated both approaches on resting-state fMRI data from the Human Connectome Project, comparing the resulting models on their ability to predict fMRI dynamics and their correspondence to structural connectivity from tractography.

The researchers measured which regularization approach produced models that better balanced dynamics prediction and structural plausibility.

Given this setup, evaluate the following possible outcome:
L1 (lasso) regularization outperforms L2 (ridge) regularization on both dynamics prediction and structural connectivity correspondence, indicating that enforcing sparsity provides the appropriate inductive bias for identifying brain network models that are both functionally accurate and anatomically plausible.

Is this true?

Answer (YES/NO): NO